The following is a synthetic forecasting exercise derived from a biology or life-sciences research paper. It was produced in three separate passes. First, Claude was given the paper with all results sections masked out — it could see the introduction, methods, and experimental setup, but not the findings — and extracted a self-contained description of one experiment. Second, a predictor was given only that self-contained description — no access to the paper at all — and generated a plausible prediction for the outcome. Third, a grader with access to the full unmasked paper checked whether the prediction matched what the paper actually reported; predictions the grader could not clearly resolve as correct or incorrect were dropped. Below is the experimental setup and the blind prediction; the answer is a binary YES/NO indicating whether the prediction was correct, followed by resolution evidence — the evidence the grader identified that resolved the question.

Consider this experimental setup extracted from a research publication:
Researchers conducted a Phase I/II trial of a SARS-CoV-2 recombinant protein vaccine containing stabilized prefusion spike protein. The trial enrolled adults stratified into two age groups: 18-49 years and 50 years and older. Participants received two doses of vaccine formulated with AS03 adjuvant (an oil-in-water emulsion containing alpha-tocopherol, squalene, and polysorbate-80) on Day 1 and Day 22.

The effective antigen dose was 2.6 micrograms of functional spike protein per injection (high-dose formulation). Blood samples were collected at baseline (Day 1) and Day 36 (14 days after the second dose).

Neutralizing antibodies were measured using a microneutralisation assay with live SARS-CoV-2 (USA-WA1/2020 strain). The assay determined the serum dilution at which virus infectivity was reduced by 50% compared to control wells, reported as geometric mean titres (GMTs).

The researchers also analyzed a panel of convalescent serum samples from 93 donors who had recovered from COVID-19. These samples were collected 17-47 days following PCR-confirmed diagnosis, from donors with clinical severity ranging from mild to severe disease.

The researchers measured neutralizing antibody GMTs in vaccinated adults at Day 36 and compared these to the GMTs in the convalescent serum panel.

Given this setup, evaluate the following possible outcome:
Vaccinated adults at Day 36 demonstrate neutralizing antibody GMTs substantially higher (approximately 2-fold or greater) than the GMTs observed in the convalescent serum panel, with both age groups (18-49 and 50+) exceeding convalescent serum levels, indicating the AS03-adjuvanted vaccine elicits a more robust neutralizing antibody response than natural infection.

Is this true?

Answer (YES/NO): NO